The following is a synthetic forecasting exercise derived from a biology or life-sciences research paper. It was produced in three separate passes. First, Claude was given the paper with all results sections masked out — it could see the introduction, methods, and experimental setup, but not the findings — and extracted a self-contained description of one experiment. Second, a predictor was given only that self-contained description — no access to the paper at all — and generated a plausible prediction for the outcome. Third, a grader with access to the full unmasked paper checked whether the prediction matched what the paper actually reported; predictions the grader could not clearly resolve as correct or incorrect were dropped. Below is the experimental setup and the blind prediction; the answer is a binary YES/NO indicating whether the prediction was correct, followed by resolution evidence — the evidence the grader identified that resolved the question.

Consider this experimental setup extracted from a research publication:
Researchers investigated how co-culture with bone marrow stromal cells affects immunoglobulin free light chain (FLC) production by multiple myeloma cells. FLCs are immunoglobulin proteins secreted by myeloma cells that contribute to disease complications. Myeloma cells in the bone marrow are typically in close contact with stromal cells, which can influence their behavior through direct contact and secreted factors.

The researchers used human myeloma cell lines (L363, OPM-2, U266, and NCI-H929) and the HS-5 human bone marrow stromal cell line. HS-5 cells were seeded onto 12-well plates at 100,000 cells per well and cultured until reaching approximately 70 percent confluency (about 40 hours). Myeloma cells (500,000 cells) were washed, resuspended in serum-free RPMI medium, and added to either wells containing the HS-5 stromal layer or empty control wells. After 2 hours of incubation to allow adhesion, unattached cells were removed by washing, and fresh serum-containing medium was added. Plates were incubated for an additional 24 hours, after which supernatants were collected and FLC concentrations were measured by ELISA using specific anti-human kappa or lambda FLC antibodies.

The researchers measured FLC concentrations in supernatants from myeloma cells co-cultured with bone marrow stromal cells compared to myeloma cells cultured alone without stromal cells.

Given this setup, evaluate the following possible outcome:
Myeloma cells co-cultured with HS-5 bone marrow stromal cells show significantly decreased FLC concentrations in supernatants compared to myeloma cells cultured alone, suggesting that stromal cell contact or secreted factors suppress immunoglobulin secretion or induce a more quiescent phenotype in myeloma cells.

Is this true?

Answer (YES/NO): NO